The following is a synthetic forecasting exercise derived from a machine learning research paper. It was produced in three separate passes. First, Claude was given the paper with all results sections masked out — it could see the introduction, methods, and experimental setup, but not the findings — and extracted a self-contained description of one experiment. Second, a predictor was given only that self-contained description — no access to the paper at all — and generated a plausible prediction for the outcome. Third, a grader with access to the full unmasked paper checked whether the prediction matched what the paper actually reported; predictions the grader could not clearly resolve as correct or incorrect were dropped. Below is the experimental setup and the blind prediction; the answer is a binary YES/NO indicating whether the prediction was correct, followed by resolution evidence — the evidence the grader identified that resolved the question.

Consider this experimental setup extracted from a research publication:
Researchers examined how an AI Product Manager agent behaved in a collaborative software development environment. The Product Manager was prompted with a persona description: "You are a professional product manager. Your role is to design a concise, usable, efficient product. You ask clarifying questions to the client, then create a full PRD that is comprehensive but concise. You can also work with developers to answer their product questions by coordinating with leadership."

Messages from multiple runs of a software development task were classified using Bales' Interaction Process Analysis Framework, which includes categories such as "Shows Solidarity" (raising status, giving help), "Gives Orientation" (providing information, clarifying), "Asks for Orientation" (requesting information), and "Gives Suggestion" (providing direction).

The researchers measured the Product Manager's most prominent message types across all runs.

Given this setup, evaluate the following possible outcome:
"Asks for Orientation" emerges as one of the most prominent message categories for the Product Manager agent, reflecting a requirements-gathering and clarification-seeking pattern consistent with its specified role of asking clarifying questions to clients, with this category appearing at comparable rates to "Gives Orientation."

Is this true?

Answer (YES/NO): NO